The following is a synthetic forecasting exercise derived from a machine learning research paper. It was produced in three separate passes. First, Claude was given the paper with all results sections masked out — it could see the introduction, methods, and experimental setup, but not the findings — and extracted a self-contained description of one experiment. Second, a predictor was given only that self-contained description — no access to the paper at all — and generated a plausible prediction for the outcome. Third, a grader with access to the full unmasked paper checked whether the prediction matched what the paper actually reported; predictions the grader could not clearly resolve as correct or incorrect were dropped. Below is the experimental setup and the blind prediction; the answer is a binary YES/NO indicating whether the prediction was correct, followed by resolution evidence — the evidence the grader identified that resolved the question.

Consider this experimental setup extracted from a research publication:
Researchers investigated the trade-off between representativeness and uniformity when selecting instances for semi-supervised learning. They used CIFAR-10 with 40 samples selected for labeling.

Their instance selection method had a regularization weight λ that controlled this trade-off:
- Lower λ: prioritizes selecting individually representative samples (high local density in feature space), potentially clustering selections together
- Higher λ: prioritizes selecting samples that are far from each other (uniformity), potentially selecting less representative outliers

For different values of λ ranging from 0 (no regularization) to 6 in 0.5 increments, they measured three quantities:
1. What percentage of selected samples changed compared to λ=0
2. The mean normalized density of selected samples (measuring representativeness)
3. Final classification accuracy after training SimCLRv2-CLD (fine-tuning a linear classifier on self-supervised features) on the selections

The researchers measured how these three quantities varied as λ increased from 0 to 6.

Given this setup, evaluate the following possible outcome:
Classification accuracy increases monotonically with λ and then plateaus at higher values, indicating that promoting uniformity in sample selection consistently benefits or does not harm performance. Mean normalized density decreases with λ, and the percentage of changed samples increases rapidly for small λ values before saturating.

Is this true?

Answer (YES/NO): NO